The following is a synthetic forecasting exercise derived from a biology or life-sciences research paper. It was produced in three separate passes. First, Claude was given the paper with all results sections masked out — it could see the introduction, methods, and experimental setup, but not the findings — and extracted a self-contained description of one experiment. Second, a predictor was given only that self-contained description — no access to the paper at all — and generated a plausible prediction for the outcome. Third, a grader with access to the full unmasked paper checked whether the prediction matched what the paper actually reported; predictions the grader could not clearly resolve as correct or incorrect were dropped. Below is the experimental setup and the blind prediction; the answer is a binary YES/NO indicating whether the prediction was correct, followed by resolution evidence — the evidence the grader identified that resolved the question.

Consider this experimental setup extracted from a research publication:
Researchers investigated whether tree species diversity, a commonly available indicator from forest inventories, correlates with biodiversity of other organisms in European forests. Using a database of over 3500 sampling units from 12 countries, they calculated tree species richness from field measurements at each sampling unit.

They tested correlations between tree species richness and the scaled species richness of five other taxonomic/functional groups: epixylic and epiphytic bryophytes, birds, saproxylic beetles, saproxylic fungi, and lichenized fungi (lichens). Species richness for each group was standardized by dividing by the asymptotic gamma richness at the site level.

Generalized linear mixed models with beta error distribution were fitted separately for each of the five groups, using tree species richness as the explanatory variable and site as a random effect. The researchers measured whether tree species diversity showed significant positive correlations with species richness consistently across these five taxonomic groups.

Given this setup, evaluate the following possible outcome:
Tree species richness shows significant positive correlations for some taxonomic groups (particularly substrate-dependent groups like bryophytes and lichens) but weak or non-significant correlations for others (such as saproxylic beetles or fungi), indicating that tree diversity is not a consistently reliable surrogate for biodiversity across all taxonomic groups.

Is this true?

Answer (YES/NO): NO